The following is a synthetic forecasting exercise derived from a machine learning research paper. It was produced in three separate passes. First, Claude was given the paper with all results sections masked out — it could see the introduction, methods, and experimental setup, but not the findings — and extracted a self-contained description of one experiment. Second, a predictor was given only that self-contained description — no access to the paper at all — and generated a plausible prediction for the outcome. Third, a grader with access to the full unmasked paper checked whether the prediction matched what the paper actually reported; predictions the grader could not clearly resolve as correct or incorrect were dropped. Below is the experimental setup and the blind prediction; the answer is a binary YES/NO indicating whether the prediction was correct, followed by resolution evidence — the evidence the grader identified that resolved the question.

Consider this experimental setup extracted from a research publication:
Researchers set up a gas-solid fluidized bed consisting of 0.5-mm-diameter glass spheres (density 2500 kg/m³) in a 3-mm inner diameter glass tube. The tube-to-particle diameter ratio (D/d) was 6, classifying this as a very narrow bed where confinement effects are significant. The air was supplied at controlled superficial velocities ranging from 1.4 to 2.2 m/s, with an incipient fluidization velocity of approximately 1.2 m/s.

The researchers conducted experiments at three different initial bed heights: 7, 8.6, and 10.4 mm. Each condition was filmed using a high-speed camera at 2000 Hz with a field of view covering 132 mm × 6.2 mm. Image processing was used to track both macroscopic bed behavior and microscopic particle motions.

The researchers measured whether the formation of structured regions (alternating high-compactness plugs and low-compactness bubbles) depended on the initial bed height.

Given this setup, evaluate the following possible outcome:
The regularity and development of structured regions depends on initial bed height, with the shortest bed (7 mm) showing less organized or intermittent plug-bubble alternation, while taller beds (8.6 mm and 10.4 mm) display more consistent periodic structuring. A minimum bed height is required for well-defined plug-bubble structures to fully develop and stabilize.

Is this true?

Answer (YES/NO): NO